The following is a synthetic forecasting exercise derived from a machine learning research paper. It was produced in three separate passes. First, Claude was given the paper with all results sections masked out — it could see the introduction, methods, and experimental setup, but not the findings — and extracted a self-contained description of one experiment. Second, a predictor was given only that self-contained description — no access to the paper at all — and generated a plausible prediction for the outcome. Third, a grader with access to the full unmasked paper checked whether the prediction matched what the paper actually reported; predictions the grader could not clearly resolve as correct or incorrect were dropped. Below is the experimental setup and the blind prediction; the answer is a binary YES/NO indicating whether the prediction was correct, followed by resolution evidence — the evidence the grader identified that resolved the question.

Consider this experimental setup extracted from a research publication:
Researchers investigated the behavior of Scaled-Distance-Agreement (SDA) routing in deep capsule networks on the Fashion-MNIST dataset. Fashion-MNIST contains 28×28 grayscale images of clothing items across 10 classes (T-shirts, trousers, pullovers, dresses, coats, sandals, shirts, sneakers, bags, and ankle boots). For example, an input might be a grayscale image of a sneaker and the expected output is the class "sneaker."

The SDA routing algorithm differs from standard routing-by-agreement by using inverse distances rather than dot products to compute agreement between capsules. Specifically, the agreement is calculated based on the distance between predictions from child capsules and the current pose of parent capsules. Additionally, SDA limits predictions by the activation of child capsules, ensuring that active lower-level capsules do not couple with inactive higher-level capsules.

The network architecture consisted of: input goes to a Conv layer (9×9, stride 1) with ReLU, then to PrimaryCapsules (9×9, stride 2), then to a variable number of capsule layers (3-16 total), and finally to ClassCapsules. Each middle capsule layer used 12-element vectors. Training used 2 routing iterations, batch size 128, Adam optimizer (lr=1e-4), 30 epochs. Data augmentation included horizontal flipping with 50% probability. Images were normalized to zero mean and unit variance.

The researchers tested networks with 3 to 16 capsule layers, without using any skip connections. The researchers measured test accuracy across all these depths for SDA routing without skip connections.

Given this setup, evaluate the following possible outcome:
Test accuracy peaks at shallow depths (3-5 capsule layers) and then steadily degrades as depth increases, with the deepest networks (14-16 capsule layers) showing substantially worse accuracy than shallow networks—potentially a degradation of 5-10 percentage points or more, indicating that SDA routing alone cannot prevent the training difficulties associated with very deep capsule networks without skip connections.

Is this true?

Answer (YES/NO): NO